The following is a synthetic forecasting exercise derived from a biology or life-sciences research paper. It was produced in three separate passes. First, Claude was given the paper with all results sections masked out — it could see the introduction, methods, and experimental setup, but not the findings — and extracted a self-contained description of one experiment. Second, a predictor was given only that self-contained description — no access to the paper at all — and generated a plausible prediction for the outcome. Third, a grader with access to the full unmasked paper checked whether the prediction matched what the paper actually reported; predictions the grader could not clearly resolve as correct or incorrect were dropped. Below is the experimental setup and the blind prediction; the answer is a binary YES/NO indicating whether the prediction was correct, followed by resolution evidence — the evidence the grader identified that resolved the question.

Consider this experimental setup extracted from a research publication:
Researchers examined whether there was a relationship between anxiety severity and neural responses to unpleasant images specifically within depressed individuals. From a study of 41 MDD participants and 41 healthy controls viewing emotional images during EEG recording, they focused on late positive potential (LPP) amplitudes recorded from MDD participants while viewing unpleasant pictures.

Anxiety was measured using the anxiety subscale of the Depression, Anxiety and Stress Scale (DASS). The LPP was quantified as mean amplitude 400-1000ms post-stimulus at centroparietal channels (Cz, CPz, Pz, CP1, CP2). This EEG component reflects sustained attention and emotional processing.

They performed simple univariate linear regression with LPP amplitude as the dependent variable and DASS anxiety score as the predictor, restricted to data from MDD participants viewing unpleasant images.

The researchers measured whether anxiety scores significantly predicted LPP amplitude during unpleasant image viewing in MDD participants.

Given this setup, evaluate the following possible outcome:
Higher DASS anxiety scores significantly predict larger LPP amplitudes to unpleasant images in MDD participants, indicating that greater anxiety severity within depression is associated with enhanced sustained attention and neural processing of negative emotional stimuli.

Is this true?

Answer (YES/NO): NO